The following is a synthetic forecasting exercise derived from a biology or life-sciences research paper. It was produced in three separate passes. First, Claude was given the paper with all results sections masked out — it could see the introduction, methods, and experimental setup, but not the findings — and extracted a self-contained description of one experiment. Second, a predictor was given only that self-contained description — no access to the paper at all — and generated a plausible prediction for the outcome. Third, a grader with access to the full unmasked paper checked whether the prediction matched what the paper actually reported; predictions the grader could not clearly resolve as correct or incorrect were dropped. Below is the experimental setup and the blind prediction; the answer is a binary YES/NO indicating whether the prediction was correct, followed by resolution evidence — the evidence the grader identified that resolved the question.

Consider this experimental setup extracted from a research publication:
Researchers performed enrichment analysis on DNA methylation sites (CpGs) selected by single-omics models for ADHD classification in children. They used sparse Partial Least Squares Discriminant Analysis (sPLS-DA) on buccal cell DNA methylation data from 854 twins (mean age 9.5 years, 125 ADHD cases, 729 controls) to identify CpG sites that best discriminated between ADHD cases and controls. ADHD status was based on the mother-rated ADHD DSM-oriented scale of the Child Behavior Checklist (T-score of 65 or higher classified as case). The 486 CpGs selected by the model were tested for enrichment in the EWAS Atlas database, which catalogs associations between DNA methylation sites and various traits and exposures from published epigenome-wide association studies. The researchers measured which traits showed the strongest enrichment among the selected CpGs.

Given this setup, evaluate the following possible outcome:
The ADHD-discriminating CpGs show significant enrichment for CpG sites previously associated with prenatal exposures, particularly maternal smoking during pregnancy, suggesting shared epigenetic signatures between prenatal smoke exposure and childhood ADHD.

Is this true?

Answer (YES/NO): NO